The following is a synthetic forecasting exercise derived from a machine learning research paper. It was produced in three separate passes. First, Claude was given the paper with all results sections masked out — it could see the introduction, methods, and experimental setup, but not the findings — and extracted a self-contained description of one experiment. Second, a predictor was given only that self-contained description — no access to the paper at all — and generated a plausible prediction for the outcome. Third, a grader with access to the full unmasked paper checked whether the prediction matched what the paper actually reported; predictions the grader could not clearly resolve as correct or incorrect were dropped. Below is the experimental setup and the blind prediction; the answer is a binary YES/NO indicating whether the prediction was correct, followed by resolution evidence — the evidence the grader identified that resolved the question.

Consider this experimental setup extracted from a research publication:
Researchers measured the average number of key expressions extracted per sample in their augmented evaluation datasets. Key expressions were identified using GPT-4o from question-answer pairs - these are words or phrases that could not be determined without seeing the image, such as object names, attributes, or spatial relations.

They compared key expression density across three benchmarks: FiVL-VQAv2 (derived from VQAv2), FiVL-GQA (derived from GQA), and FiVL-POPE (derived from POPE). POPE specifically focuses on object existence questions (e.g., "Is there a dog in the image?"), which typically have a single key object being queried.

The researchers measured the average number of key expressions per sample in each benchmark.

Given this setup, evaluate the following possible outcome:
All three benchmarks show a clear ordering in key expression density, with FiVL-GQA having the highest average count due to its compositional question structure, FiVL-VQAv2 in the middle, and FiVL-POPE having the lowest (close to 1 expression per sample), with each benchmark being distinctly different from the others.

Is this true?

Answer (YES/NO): NO